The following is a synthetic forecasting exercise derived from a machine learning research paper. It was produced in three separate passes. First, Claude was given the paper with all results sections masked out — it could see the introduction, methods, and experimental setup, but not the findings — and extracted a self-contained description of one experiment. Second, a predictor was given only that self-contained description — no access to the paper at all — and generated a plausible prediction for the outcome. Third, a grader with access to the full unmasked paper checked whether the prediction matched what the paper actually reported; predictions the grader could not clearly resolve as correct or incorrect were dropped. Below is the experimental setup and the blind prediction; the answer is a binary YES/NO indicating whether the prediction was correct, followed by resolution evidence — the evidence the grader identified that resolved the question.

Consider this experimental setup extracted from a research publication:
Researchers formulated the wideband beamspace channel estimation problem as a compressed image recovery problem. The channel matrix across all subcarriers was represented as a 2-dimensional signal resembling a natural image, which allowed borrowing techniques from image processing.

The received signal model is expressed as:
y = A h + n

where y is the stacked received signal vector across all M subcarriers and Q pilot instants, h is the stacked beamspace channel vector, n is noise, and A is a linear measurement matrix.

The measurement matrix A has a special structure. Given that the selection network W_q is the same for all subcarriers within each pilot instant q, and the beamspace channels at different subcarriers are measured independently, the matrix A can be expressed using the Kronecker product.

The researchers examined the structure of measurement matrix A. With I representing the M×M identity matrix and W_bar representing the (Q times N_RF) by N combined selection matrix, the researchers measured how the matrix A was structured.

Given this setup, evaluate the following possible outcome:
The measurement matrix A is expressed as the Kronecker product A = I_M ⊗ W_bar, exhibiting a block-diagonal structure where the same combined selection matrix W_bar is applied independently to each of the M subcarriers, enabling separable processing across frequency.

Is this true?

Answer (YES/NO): YES